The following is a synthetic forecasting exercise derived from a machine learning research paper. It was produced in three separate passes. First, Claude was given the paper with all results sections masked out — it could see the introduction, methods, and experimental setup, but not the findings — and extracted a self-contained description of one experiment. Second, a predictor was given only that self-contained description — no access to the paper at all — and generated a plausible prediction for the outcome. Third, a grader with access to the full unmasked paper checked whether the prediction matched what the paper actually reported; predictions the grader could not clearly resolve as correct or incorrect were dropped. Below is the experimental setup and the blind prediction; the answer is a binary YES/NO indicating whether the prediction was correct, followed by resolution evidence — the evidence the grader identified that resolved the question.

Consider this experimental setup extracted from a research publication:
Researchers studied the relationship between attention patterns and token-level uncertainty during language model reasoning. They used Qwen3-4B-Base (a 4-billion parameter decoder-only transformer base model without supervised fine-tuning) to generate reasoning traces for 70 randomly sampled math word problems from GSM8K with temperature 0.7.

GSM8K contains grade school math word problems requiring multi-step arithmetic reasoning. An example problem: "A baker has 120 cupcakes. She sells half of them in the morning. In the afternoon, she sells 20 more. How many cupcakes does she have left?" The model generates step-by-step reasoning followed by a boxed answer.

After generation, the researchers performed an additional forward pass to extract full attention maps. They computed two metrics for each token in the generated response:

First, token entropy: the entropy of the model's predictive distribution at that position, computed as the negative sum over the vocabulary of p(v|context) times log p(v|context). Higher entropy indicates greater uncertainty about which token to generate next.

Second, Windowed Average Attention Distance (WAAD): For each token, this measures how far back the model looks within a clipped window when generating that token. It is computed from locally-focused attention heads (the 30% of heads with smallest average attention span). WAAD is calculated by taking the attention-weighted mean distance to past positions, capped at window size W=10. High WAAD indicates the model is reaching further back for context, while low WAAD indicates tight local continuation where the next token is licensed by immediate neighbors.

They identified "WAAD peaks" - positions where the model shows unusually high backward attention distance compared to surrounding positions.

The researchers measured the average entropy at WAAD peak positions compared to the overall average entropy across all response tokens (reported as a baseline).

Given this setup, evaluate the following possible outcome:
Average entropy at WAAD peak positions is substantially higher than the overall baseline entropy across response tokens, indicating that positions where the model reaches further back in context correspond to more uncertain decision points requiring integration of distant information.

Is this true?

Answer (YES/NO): YES